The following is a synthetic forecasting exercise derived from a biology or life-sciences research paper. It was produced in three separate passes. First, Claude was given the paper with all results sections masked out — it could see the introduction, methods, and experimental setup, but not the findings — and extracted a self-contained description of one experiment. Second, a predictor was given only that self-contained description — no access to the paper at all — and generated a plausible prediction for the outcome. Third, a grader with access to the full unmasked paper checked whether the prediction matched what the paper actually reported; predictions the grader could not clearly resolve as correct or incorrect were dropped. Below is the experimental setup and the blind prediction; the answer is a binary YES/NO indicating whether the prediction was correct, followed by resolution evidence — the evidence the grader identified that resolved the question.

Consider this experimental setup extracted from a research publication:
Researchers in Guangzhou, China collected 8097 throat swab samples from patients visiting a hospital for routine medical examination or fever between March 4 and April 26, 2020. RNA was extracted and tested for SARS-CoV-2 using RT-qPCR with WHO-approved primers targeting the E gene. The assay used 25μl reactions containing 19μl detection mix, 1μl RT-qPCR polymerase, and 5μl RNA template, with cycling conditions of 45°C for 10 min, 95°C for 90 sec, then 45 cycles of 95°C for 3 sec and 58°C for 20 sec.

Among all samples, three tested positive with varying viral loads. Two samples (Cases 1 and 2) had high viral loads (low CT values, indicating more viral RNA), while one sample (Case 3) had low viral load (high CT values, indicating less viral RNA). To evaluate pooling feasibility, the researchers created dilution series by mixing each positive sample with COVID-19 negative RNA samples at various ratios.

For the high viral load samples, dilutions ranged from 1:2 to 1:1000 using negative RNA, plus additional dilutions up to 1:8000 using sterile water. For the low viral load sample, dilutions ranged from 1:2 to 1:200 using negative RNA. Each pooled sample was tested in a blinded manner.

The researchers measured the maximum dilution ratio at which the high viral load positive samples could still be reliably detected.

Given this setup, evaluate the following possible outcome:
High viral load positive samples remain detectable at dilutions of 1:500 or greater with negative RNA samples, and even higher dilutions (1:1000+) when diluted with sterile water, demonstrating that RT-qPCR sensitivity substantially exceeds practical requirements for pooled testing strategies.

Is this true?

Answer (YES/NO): YES